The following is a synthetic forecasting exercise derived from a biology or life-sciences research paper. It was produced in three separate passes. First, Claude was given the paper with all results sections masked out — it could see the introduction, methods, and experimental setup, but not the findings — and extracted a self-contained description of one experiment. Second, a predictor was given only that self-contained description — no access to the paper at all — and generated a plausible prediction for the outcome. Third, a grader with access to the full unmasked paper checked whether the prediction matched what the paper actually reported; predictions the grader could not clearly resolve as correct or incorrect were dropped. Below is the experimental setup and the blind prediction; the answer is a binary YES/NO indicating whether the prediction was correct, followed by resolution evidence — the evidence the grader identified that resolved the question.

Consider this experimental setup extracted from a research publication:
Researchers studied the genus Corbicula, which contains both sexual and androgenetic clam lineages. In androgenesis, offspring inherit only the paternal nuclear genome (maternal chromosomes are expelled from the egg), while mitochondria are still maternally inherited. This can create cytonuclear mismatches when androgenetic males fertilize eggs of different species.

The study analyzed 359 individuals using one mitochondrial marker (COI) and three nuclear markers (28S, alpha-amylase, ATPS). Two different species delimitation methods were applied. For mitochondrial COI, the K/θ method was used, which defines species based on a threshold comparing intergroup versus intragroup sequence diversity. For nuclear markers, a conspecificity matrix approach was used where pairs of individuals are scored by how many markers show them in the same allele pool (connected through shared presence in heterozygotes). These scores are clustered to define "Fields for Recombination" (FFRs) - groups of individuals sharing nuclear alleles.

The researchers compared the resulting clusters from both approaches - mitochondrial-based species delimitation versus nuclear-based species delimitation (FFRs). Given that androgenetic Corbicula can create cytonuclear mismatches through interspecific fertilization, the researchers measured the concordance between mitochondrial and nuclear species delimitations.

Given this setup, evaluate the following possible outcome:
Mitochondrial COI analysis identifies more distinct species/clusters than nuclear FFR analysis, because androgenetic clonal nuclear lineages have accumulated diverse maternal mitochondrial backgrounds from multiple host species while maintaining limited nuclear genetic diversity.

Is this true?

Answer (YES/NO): YES